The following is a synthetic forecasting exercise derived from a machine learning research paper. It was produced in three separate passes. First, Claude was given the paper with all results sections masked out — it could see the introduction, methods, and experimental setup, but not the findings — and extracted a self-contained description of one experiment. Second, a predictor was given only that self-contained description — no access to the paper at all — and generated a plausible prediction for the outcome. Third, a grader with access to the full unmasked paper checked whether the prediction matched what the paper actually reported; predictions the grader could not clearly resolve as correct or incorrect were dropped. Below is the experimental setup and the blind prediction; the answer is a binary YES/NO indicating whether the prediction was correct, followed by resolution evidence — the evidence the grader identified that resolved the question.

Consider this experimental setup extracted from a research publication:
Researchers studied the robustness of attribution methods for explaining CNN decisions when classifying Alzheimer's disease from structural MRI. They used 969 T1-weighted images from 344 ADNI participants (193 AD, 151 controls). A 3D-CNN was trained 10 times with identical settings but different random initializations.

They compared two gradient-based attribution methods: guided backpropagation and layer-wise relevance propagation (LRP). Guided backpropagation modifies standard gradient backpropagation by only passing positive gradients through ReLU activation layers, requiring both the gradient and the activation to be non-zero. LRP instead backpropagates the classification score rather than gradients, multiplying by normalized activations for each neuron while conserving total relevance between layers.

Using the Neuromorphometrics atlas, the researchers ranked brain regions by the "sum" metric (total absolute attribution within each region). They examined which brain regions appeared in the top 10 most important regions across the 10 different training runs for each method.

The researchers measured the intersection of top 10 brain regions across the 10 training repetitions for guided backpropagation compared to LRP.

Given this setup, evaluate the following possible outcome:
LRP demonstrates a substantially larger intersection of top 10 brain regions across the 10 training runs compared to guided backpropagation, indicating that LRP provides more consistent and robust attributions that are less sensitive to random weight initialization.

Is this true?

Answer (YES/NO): NO